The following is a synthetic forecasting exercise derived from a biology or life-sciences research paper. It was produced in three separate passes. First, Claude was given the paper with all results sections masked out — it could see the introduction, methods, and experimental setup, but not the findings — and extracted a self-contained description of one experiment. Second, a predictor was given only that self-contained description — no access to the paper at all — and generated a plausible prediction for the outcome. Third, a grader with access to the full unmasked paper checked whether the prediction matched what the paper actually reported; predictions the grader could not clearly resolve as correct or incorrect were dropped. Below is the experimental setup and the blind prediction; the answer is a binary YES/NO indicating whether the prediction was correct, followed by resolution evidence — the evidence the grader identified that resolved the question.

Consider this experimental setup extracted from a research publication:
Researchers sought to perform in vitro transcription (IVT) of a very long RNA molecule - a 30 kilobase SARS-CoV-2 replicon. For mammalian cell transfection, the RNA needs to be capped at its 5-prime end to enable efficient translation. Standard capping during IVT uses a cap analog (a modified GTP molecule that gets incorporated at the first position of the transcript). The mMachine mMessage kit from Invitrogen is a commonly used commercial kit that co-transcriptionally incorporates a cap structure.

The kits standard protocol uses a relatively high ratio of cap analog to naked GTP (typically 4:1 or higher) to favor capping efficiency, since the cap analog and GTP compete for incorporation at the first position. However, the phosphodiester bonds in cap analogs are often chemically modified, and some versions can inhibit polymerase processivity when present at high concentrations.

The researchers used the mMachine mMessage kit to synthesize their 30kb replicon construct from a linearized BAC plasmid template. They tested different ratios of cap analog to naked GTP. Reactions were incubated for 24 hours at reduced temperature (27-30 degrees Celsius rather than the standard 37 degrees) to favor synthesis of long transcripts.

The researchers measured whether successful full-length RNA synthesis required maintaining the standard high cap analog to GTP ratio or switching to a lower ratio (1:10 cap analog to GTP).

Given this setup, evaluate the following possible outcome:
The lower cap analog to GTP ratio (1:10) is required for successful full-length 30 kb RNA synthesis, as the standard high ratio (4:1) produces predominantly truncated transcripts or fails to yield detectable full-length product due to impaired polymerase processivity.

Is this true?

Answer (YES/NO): YES